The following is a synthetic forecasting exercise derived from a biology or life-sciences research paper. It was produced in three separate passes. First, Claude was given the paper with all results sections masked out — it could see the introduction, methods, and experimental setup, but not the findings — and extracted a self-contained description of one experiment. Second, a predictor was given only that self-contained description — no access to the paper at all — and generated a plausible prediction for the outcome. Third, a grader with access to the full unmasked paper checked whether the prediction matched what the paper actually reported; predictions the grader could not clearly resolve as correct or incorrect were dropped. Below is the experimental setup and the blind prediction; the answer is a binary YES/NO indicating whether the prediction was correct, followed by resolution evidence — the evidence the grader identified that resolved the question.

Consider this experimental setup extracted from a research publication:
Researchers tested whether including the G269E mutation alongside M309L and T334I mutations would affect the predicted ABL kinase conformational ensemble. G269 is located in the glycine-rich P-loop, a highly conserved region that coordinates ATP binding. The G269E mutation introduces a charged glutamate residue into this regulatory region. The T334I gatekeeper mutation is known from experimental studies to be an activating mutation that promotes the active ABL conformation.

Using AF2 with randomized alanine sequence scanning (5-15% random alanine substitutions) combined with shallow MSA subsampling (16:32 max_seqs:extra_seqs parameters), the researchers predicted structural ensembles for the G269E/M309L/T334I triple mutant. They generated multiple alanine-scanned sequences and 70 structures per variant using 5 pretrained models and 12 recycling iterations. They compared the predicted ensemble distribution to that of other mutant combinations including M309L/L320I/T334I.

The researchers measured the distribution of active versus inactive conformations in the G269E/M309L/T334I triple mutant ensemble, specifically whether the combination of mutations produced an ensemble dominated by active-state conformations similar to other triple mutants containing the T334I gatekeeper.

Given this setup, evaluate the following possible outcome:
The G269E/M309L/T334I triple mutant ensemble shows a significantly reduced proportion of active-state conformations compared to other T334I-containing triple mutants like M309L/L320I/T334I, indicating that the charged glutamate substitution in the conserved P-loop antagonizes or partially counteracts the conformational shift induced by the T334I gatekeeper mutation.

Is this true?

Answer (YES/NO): NO